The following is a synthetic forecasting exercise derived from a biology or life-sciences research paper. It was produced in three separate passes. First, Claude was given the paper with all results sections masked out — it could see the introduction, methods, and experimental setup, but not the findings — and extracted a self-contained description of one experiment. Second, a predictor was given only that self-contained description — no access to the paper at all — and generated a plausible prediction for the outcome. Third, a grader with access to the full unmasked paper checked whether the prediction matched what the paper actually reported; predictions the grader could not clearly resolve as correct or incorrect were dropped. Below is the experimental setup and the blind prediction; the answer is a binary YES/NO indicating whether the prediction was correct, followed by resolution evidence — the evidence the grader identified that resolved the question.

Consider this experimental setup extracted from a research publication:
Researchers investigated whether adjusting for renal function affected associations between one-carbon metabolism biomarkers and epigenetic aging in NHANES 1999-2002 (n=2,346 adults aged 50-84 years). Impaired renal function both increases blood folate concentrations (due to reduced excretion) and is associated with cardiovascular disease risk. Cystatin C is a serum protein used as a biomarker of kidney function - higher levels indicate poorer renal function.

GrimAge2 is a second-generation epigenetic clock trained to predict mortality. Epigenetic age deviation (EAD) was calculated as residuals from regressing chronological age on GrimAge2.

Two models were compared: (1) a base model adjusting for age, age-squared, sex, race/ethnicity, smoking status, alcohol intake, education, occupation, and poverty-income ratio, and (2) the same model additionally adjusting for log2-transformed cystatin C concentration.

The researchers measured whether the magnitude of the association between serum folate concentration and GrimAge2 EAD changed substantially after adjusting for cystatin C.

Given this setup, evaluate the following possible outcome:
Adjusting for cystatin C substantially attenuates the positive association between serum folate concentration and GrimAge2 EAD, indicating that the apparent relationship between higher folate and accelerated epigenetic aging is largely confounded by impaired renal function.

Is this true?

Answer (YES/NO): NO